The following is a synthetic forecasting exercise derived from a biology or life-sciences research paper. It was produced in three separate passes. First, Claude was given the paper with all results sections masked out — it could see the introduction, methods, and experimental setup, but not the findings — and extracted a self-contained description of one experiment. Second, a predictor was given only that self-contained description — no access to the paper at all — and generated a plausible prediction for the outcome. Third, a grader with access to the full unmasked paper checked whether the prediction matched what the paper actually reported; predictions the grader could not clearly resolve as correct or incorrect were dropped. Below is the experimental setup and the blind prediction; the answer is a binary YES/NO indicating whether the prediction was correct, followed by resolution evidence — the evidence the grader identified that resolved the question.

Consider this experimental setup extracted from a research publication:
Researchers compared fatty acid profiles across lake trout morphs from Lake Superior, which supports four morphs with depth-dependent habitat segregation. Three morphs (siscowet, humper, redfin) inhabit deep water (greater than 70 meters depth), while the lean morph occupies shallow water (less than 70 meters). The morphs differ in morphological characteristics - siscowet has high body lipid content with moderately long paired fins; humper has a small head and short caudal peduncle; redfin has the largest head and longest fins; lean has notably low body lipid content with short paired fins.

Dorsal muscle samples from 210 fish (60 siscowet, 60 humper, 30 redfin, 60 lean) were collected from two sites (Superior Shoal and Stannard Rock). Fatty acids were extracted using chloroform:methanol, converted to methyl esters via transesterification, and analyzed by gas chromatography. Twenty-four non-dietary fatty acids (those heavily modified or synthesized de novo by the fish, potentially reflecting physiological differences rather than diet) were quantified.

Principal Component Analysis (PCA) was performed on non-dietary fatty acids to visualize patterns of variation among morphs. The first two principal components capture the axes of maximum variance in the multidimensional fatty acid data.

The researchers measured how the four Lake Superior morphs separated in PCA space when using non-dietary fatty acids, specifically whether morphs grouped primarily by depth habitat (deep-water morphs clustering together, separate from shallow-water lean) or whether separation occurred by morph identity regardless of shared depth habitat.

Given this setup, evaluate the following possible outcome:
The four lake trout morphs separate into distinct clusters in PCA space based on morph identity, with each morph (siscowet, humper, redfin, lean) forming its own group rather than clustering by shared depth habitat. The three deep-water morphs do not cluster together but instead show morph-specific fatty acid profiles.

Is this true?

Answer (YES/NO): NO